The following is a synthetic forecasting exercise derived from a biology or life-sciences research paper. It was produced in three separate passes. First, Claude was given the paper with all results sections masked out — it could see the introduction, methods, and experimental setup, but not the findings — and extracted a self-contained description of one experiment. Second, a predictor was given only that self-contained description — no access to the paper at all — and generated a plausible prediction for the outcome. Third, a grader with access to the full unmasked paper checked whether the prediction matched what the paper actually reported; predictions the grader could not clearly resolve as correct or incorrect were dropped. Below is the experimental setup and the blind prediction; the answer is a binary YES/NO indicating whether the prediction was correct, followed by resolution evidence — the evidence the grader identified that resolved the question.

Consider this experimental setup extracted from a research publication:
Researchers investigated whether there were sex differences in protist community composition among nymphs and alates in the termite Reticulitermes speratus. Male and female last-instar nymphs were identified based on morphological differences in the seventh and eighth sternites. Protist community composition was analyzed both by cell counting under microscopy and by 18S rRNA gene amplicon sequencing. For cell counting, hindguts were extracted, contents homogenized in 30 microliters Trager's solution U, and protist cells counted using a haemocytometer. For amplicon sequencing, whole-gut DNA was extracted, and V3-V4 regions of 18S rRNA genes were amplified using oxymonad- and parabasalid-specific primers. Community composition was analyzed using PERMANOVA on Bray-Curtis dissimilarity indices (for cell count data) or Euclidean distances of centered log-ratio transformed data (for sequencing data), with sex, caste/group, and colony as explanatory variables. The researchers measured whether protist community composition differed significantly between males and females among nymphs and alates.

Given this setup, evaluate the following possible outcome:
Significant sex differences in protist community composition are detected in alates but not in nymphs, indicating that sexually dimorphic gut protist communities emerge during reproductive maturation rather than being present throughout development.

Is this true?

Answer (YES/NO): NO